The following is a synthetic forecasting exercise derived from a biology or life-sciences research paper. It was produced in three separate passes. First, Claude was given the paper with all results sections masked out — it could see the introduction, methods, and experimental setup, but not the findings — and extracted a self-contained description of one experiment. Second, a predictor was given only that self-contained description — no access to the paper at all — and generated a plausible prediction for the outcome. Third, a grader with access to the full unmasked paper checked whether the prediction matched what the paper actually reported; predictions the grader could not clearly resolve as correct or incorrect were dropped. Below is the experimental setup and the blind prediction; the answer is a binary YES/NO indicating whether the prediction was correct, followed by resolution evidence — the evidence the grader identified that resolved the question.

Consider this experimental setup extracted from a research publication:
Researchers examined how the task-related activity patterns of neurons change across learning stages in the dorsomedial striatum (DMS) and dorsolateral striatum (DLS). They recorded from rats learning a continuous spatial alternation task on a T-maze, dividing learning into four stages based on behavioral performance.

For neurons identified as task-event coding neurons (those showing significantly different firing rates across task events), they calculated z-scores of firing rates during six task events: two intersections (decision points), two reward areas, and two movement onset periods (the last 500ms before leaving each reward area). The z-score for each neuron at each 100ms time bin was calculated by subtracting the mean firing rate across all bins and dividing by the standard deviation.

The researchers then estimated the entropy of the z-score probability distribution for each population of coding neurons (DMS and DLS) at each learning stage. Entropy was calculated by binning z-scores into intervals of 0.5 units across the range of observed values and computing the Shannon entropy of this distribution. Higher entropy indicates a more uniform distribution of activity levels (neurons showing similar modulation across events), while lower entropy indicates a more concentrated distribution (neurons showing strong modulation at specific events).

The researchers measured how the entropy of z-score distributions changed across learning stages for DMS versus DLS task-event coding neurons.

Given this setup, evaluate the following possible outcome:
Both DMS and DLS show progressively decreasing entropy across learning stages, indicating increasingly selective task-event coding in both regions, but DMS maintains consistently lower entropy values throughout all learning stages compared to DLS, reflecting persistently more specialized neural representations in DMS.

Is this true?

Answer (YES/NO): NO